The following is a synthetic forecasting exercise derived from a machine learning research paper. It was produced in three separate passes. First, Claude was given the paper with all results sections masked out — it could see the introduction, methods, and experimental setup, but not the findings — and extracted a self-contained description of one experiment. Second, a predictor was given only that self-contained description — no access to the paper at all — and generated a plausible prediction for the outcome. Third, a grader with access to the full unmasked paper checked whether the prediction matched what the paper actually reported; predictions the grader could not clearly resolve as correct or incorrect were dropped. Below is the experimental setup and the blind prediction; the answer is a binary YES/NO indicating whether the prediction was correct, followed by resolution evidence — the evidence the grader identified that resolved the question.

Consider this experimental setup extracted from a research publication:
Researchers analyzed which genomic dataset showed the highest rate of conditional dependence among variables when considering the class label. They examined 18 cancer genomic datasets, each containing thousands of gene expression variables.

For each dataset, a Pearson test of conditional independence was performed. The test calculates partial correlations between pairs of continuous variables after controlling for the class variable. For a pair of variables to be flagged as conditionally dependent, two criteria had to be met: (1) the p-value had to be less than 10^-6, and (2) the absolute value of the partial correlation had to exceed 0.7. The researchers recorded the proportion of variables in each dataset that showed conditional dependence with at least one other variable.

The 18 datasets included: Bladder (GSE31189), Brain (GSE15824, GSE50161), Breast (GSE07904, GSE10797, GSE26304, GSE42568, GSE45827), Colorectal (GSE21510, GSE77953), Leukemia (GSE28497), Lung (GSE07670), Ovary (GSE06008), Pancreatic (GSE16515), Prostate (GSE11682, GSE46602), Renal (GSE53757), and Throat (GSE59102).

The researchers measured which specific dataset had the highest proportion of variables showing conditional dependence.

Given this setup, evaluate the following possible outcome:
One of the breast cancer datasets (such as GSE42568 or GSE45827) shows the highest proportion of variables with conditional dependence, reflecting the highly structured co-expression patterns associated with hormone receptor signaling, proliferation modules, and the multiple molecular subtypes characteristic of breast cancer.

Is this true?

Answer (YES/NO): NO